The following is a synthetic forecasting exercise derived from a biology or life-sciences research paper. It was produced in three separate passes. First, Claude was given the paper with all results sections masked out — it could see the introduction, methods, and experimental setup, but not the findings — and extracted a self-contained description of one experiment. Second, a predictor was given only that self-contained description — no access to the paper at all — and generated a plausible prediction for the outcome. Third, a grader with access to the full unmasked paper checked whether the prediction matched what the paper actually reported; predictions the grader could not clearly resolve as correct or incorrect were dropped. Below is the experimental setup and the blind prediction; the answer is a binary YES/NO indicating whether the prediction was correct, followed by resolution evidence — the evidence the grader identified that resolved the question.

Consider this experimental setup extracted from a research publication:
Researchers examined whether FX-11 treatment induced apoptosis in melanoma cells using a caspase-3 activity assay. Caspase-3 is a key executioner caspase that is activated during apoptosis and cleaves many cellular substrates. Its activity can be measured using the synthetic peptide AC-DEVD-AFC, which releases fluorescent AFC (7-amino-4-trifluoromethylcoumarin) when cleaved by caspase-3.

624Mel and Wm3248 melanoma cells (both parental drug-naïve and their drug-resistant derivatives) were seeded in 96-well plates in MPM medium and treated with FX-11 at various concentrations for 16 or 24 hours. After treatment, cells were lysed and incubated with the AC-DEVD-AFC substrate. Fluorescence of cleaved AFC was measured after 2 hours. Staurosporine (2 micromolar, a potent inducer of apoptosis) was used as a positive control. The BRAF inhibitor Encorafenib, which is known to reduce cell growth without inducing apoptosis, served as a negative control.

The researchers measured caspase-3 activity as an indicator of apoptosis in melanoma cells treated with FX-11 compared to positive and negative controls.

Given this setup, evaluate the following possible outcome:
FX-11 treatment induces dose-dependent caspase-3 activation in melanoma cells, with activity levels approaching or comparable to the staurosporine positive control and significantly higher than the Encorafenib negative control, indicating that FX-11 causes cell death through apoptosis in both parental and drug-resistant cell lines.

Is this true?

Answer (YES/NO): NO